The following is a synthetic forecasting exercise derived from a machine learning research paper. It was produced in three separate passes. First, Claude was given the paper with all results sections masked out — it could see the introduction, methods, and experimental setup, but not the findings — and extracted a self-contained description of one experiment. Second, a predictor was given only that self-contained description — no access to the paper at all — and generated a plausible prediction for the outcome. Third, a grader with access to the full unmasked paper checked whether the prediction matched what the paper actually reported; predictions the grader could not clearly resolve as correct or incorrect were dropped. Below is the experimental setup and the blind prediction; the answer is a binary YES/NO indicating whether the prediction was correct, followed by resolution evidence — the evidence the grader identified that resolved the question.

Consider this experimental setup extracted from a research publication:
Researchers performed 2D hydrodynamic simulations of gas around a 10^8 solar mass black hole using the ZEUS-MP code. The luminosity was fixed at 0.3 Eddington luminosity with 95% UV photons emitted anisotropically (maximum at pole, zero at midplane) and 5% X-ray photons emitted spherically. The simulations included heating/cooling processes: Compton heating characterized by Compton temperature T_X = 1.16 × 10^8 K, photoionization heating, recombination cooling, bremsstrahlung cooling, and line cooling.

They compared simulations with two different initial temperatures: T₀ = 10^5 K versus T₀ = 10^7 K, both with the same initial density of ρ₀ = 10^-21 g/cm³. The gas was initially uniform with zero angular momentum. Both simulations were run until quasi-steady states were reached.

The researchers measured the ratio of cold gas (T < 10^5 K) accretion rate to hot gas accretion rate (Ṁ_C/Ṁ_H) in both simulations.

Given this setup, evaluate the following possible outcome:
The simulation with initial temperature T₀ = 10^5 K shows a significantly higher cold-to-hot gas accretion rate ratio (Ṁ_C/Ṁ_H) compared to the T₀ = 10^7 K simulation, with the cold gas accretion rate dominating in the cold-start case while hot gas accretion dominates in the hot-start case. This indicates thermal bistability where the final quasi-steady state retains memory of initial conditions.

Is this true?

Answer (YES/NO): NO